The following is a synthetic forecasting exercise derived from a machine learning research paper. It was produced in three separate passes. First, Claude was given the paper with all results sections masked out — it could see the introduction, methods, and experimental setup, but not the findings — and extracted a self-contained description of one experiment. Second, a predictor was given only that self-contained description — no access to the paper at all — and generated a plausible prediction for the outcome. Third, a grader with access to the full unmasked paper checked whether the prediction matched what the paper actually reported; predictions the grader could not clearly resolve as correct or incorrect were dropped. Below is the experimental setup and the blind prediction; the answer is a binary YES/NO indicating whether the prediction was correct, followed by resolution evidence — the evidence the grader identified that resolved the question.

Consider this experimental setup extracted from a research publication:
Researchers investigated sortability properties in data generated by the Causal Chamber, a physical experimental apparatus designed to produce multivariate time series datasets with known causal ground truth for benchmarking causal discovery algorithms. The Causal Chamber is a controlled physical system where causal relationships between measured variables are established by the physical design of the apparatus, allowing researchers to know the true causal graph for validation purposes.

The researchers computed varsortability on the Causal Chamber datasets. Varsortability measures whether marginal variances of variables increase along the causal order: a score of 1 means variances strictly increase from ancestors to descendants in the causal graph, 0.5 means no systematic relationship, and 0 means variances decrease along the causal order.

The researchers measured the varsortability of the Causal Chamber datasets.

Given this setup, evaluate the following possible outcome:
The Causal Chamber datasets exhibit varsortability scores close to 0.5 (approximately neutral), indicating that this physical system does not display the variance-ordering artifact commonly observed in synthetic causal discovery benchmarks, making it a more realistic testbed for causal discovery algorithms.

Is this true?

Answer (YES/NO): NO